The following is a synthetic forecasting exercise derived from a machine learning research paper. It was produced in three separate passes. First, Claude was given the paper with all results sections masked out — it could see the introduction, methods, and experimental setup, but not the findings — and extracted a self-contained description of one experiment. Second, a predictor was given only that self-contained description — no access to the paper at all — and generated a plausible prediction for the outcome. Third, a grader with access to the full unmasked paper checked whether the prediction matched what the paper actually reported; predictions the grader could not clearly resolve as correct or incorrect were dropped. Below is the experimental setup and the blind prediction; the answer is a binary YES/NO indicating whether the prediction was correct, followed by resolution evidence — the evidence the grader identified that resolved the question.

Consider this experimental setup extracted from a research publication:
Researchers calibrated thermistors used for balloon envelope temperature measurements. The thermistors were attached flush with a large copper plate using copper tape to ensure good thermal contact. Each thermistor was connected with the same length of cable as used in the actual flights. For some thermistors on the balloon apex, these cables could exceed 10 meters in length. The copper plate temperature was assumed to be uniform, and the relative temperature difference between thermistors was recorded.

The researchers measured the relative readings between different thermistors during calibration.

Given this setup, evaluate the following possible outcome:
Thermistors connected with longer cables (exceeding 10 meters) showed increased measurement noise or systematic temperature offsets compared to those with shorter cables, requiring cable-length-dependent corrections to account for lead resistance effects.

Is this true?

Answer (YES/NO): NO